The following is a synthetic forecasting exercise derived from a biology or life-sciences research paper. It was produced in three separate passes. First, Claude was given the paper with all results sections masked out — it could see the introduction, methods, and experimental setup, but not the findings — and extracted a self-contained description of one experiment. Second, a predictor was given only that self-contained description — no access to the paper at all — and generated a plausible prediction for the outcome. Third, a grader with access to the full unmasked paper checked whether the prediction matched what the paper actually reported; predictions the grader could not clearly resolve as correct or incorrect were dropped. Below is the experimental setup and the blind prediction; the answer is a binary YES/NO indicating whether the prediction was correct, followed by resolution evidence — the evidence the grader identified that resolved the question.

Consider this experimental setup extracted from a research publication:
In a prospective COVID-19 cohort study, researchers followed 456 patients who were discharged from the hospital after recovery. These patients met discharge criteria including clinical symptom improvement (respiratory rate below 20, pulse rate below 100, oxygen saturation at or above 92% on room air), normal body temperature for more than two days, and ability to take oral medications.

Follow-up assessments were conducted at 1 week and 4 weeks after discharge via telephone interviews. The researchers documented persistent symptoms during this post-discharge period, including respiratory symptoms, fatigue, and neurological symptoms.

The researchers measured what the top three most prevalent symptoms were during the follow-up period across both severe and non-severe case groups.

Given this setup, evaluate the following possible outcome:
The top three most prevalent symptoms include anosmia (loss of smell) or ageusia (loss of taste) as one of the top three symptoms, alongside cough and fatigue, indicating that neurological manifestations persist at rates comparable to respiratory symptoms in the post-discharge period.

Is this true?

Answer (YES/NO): NO